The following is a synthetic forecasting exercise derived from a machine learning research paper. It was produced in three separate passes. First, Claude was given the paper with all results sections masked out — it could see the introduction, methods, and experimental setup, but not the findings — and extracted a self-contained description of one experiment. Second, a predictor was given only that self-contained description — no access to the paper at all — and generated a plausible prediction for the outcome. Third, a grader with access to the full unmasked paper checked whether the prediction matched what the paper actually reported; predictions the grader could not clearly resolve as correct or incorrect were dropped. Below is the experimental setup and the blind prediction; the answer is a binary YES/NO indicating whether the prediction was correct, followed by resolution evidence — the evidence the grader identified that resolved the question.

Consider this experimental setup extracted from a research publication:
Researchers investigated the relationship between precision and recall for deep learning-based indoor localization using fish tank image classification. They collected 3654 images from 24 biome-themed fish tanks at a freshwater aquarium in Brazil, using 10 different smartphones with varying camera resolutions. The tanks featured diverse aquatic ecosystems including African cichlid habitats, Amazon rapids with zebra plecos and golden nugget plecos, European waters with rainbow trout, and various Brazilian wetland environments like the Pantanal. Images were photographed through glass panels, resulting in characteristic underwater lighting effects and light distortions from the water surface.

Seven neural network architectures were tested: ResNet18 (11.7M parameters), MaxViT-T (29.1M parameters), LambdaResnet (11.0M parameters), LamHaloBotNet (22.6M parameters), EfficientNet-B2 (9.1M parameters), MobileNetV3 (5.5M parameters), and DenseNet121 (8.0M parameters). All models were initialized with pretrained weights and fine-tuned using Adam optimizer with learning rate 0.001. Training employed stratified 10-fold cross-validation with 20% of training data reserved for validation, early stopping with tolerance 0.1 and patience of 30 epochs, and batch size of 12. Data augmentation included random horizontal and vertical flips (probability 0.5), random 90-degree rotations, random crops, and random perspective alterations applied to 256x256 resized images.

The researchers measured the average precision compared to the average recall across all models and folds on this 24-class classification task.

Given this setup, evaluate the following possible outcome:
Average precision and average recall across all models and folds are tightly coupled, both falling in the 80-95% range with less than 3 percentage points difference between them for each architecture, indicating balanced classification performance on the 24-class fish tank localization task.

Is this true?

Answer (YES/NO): NO